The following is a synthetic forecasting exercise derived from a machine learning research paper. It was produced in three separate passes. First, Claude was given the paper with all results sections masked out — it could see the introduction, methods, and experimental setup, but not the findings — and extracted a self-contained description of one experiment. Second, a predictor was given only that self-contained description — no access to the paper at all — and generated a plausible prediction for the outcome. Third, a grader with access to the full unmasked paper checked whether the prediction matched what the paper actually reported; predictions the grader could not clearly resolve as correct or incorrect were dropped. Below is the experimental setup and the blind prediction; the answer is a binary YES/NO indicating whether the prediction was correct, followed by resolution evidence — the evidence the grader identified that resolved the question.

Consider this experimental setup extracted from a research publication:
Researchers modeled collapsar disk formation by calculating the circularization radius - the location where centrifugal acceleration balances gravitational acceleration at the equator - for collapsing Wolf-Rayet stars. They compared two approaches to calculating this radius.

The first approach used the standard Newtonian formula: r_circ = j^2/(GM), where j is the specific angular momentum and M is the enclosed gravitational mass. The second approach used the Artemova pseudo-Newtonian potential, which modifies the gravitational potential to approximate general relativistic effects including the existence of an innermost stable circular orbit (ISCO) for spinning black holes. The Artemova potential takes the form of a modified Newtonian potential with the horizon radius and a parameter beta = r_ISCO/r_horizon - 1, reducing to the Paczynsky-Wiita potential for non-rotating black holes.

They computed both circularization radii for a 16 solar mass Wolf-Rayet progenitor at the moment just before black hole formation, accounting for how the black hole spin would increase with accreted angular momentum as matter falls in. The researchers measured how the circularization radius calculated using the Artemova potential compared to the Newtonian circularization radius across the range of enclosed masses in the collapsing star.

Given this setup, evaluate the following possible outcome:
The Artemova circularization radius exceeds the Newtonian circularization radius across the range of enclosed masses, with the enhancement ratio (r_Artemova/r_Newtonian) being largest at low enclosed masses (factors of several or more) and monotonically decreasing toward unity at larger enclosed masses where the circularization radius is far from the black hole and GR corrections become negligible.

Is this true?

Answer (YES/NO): NO